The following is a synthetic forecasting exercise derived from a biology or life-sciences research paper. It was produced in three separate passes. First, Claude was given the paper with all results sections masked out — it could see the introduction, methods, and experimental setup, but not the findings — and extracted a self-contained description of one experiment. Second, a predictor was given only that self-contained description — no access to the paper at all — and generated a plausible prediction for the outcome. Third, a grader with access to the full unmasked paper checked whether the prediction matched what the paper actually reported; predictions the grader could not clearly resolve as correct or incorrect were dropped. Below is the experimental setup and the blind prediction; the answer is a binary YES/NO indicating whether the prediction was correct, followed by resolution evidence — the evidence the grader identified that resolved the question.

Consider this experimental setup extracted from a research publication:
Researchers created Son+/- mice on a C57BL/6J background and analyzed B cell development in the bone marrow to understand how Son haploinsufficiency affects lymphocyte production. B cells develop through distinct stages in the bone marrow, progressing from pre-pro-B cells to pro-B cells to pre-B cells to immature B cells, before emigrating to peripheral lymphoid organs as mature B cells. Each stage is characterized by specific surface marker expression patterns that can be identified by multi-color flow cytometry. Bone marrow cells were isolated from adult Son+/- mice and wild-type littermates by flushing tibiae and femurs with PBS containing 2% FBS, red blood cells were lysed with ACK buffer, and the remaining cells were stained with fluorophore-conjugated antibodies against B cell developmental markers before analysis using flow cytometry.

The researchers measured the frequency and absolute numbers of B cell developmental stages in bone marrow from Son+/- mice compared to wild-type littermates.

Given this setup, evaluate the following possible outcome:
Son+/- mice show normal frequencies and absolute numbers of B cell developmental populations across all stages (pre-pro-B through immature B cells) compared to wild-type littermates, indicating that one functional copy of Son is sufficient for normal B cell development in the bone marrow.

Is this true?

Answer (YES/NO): NO